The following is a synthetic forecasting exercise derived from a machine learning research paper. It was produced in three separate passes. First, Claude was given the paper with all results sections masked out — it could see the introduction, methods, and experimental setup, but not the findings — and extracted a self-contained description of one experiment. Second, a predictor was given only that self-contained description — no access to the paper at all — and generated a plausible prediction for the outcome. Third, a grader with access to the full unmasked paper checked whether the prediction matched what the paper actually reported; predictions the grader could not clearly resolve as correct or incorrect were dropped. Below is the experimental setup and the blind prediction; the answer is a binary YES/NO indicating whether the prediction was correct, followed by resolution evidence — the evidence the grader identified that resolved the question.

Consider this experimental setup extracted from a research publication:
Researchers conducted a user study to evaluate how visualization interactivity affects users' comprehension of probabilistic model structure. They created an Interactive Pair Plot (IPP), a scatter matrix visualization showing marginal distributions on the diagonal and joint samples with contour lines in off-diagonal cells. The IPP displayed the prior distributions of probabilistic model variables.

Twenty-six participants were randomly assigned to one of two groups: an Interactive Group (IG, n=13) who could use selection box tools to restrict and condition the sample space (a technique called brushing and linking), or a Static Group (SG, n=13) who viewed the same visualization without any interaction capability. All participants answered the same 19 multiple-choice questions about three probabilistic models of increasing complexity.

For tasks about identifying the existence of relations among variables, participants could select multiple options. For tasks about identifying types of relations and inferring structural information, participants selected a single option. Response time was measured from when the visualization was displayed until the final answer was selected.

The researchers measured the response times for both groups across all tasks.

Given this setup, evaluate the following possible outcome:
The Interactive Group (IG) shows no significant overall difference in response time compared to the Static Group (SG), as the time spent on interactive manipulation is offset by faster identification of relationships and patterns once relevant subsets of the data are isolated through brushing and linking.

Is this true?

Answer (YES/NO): NO